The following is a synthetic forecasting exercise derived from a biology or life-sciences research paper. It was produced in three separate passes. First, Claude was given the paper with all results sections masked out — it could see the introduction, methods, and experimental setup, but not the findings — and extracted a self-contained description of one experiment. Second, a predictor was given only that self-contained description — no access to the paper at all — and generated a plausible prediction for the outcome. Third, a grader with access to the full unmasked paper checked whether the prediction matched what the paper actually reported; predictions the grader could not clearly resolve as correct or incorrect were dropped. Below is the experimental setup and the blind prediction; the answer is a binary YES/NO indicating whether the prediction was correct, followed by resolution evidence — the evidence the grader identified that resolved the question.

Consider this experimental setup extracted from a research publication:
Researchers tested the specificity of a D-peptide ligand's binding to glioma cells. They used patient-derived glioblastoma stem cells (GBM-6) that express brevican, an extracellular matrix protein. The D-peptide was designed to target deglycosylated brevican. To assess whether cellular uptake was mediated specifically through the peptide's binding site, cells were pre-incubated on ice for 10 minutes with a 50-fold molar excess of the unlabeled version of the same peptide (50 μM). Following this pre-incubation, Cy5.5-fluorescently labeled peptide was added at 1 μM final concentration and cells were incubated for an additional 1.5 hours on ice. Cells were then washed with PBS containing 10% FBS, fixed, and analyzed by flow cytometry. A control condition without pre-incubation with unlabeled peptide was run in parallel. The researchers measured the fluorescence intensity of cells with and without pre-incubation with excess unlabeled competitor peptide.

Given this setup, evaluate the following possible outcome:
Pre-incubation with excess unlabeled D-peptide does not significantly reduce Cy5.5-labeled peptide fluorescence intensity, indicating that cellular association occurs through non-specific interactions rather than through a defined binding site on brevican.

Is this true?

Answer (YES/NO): NO